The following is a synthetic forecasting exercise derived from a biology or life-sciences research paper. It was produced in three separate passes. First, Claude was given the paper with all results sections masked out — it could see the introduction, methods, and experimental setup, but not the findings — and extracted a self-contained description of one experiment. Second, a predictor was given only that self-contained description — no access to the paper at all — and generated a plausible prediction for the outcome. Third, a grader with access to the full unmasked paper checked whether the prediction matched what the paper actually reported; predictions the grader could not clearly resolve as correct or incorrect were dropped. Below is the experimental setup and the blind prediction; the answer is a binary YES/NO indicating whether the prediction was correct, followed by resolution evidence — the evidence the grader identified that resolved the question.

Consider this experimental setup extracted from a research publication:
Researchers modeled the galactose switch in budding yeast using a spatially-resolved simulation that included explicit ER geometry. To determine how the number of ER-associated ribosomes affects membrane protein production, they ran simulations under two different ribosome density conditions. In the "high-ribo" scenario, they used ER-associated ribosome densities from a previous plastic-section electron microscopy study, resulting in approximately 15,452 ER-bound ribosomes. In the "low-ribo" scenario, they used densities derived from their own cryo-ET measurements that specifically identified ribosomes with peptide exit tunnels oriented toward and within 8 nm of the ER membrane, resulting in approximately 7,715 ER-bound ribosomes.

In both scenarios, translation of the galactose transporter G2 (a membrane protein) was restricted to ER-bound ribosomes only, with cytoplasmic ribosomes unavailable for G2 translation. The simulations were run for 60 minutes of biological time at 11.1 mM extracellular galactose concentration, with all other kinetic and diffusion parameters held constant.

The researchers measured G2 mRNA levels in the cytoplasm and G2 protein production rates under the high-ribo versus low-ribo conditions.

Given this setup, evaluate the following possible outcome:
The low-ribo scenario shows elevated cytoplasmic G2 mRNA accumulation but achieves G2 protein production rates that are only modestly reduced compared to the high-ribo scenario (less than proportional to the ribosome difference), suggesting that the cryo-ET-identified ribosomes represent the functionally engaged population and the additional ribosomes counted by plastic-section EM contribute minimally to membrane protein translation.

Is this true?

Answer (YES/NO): NO